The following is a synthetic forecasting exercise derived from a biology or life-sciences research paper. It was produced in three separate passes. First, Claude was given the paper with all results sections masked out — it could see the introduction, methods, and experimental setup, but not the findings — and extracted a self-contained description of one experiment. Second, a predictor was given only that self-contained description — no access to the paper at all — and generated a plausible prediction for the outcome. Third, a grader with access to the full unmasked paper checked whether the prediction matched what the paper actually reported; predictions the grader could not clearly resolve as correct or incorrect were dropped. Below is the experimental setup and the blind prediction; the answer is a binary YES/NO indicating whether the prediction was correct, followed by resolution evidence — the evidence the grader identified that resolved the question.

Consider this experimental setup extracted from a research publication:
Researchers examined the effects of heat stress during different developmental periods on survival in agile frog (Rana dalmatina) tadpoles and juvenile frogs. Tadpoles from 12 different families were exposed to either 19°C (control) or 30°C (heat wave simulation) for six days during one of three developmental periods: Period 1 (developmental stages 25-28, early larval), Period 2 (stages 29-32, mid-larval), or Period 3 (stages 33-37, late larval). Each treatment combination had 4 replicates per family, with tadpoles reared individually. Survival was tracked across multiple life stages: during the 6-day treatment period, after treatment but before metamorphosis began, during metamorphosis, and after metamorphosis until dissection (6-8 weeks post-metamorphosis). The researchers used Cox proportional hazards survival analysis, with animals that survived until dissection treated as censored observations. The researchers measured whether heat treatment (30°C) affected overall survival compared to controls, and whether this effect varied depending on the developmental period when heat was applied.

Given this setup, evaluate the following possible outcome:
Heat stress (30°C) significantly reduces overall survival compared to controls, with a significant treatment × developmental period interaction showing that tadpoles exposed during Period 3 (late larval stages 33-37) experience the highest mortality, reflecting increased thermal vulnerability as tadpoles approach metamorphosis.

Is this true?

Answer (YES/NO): NO